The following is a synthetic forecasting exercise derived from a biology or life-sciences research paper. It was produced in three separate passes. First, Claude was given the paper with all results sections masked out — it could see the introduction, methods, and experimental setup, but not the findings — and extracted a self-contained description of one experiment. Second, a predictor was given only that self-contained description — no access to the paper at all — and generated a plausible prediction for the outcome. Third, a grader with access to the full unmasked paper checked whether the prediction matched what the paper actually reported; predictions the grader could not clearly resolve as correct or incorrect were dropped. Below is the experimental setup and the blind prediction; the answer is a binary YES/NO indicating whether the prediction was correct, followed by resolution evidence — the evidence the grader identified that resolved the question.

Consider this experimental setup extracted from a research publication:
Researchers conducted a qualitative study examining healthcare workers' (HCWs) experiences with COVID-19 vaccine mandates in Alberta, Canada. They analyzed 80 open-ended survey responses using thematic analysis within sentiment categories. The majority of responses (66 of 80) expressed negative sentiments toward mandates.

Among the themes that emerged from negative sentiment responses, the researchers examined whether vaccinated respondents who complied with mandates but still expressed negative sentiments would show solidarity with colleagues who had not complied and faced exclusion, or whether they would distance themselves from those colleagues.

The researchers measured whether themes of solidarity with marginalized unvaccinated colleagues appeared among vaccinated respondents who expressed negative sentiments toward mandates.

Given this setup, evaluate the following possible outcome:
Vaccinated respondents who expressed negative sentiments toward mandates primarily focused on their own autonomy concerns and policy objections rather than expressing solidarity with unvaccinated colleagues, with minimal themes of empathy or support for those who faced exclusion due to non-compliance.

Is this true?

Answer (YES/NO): NO